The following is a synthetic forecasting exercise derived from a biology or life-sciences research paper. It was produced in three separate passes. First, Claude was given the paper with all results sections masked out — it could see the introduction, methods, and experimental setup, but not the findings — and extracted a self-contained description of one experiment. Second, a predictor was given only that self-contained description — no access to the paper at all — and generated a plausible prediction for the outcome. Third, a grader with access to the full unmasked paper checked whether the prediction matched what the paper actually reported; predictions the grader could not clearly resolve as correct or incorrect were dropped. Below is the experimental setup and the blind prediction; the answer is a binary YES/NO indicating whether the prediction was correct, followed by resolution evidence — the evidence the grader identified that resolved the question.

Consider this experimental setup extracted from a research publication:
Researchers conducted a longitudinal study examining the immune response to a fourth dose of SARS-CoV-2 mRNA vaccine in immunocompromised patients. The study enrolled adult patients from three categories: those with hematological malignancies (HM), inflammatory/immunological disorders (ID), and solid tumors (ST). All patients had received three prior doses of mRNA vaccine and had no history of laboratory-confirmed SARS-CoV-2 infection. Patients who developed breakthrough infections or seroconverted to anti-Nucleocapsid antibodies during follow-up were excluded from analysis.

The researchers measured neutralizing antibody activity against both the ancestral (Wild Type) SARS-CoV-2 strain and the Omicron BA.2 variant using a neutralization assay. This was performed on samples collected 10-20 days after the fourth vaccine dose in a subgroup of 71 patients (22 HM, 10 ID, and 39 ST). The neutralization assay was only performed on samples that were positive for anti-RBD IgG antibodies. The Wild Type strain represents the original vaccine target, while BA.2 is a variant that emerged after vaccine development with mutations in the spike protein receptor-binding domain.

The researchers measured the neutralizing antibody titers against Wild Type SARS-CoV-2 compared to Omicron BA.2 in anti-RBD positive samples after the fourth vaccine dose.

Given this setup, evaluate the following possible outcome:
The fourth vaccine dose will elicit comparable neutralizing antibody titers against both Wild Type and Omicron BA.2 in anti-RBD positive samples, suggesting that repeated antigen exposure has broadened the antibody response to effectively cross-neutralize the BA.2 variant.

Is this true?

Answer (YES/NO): NO